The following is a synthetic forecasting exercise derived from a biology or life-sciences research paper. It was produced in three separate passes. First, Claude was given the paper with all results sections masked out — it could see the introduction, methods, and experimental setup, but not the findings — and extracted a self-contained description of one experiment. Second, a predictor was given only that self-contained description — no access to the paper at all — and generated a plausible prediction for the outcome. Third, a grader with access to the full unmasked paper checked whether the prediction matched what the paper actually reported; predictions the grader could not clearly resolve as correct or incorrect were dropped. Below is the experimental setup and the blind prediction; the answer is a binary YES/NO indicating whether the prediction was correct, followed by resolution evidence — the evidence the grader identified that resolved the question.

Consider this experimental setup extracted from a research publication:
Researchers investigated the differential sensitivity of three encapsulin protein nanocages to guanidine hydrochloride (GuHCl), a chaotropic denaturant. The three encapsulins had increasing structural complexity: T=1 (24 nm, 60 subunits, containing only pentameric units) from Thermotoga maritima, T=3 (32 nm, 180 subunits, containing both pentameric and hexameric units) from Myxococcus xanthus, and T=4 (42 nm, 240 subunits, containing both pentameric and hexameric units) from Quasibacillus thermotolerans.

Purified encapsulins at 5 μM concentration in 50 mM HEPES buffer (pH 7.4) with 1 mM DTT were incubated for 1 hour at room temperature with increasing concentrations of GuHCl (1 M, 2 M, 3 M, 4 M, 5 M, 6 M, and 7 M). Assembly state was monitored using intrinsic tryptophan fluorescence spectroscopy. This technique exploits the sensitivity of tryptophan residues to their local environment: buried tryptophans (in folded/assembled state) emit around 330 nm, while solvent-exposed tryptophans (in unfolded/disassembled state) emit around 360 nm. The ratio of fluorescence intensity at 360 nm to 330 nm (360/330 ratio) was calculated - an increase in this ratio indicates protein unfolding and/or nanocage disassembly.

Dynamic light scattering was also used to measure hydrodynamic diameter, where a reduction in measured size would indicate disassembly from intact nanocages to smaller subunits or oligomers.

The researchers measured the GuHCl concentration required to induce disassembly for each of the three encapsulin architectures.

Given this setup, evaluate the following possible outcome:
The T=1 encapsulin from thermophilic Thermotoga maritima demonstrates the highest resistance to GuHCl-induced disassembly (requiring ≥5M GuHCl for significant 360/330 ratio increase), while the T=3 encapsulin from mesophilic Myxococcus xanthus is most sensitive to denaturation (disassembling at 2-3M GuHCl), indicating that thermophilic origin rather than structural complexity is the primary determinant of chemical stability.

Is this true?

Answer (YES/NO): NO